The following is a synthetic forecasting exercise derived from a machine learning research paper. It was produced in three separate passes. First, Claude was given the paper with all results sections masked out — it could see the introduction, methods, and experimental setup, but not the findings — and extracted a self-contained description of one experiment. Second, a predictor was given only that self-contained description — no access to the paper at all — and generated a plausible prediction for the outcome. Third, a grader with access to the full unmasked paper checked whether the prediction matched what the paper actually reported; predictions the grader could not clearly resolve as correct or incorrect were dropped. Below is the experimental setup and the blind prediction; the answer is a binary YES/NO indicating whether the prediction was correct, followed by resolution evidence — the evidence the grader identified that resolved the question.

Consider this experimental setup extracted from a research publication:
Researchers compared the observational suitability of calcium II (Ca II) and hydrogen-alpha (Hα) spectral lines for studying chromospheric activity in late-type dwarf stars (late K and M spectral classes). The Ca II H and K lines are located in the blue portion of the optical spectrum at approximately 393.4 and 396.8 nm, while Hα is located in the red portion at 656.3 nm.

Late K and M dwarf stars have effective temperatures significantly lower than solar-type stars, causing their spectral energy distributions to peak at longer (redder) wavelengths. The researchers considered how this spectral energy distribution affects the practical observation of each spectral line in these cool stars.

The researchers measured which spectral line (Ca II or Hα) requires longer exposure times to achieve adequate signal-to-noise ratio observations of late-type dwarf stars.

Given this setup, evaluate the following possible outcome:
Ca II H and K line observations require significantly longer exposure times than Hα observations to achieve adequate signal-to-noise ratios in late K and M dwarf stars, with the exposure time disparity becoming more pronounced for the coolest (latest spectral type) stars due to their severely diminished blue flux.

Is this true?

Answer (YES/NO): YES